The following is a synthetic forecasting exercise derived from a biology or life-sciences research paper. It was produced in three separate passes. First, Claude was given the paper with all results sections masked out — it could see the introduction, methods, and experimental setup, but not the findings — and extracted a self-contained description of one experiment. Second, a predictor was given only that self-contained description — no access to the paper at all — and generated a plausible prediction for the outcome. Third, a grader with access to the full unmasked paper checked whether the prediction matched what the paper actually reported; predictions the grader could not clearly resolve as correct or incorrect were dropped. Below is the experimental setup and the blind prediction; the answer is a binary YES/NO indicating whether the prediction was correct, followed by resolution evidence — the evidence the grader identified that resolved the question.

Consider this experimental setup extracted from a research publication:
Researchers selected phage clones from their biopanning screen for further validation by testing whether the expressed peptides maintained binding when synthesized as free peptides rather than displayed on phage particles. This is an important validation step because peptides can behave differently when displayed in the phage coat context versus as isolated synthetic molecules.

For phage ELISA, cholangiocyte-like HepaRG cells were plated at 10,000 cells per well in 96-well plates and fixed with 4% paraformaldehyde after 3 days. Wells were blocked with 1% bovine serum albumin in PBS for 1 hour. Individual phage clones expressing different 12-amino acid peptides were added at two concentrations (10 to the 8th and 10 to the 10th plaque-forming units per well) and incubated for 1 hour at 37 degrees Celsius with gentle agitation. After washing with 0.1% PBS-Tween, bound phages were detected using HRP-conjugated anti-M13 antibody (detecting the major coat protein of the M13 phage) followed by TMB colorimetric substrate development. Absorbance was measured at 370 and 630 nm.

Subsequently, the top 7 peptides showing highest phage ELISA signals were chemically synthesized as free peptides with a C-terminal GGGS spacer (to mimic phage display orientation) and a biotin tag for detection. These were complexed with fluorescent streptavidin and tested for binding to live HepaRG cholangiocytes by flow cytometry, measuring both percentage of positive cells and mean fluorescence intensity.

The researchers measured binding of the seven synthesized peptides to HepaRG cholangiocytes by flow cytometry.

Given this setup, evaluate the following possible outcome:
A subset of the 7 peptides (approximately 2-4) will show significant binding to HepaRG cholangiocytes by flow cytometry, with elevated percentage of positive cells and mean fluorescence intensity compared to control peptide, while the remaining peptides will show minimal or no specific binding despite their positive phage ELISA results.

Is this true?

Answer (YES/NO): NO